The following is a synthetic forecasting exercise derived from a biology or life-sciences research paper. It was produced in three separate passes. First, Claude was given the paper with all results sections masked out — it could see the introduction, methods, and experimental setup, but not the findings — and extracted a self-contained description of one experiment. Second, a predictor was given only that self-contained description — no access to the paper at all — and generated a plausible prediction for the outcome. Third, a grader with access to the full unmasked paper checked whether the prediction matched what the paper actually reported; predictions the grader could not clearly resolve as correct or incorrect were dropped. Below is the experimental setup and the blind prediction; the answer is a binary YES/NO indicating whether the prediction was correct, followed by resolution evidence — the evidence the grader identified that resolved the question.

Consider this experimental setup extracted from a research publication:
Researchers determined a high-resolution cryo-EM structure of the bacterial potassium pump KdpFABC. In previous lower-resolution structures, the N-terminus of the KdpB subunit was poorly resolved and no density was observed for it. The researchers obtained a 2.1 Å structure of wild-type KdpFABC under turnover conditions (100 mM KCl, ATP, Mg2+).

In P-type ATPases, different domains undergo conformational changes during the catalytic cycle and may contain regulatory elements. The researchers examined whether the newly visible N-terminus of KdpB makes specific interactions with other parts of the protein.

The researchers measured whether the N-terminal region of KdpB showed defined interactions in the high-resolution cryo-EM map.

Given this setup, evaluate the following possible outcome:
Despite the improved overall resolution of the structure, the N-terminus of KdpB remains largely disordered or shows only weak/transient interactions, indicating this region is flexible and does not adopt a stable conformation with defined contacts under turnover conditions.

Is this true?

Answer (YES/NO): NO